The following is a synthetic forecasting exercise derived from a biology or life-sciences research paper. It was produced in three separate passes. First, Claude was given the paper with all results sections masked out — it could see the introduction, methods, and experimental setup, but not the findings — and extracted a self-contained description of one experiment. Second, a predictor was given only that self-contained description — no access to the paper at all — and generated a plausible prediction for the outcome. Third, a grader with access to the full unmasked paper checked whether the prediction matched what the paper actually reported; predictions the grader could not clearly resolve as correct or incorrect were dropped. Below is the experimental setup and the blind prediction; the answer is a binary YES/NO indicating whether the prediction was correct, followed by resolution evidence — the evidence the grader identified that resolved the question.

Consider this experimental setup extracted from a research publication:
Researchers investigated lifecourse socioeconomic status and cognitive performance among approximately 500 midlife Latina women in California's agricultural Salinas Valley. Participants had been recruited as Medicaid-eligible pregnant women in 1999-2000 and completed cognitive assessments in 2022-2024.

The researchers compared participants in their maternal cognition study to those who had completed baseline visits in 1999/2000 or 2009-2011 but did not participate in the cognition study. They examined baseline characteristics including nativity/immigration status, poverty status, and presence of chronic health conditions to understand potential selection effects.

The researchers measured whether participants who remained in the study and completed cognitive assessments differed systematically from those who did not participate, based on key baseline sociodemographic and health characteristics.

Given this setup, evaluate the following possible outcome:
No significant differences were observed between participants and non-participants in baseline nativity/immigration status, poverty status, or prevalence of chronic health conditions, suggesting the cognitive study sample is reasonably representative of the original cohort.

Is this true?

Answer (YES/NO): NO